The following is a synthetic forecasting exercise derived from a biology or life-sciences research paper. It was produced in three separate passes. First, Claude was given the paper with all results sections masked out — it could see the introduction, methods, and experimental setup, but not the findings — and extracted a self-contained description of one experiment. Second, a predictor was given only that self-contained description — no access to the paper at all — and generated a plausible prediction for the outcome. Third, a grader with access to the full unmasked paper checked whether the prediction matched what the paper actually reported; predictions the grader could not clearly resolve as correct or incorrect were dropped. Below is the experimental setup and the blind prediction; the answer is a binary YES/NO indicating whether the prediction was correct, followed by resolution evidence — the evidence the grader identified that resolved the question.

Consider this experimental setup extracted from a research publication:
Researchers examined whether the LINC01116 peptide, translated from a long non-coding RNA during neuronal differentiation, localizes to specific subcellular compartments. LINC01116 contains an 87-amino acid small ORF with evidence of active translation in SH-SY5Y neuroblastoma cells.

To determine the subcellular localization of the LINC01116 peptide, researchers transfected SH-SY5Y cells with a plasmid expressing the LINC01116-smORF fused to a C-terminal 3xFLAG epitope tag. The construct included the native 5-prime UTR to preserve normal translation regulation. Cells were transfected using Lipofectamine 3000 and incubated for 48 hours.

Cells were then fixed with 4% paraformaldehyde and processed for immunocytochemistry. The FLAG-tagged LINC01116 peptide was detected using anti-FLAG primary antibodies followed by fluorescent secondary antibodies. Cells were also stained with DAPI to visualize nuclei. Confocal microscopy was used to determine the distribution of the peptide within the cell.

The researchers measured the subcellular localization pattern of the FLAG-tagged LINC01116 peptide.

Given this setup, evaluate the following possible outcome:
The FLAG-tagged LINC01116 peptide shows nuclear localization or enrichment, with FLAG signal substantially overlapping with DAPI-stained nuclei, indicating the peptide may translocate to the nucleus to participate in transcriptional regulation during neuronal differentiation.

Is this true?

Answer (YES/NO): NO